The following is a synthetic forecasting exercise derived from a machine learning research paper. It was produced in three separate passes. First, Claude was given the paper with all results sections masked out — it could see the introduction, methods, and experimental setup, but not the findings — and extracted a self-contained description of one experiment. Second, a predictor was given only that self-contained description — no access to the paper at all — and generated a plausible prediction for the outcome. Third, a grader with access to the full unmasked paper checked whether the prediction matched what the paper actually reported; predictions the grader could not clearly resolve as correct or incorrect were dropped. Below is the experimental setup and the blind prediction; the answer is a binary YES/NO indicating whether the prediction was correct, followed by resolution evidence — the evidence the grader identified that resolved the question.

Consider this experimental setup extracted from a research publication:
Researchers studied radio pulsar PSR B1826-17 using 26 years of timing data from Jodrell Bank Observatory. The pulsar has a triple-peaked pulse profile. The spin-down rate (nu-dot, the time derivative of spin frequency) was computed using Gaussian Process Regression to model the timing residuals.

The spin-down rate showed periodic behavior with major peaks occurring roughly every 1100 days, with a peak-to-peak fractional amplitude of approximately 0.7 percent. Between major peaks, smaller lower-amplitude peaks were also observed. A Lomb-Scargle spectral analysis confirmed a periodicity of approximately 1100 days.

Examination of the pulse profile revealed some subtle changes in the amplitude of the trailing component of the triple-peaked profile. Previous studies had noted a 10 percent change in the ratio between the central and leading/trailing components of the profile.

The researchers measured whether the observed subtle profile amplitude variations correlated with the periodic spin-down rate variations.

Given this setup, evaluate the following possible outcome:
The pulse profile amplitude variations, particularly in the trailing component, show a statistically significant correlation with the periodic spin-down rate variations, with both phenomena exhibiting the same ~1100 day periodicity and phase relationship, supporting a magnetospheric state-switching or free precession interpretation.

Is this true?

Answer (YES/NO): NO